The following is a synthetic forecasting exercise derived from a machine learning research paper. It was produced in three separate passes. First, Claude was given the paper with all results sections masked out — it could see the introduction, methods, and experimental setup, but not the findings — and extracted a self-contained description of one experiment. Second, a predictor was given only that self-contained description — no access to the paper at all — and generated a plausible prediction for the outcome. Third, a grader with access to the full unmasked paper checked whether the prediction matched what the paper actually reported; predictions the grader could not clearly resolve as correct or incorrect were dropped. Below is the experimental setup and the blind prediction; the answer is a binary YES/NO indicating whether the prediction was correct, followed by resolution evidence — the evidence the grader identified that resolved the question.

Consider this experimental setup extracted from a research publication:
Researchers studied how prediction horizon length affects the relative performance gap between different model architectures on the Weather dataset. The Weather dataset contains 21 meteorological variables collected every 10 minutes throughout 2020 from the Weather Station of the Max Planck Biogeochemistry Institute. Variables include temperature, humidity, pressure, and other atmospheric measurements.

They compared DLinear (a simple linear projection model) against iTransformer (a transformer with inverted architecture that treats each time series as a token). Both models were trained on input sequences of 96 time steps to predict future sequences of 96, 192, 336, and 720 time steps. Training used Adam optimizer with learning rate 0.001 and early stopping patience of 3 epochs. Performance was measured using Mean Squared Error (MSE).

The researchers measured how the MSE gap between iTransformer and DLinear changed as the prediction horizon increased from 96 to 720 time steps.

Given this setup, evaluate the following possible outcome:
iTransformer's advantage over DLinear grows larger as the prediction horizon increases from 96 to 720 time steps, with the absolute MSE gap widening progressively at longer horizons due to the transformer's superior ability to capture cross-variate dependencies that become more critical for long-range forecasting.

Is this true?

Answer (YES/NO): NO